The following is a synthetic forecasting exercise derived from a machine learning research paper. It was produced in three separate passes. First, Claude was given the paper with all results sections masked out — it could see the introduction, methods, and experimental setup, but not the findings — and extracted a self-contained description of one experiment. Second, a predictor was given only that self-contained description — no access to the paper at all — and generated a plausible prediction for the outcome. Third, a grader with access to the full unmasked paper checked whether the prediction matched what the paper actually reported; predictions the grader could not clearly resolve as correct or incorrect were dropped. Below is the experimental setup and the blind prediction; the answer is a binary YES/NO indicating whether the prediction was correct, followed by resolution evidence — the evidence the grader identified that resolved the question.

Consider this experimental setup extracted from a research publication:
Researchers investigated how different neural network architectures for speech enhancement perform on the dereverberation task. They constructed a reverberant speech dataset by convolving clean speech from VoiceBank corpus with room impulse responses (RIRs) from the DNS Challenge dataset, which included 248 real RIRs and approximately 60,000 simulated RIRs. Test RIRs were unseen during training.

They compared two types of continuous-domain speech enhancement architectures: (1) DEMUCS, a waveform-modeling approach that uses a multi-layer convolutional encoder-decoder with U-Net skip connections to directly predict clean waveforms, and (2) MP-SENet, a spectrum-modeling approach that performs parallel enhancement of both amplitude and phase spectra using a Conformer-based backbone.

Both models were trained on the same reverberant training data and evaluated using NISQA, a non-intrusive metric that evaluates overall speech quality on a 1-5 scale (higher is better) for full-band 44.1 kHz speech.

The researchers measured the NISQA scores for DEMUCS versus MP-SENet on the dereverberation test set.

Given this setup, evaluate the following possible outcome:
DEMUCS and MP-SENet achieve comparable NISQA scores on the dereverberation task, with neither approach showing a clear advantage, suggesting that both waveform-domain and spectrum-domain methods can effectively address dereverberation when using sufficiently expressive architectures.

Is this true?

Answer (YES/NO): NO